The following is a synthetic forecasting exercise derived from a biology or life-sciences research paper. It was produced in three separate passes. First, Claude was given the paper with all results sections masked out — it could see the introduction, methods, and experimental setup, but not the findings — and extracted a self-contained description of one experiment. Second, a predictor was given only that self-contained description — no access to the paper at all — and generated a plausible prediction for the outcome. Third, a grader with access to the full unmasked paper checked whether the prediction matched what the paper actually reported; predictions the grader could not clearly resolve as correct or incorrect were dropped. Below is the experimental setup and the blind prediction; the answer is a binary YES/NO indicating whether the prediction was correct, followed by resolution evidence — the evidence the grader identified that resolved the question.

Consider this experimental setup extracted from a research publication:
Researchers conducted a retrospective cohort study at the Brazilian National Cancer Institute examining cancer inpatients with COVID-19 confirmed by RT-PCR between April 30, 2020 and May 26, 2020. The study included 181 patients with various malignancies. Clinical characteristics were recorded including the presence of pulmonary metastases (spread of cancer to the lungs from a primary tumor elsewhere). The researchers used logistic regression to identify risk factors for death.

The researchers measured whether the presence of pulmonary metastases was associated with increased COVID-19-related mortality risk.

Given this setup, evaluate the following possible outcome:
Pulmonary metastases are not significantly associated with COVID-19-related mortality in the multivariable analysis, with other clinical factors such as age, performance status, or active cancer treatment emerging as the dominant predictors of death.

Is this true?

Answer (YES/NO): NO